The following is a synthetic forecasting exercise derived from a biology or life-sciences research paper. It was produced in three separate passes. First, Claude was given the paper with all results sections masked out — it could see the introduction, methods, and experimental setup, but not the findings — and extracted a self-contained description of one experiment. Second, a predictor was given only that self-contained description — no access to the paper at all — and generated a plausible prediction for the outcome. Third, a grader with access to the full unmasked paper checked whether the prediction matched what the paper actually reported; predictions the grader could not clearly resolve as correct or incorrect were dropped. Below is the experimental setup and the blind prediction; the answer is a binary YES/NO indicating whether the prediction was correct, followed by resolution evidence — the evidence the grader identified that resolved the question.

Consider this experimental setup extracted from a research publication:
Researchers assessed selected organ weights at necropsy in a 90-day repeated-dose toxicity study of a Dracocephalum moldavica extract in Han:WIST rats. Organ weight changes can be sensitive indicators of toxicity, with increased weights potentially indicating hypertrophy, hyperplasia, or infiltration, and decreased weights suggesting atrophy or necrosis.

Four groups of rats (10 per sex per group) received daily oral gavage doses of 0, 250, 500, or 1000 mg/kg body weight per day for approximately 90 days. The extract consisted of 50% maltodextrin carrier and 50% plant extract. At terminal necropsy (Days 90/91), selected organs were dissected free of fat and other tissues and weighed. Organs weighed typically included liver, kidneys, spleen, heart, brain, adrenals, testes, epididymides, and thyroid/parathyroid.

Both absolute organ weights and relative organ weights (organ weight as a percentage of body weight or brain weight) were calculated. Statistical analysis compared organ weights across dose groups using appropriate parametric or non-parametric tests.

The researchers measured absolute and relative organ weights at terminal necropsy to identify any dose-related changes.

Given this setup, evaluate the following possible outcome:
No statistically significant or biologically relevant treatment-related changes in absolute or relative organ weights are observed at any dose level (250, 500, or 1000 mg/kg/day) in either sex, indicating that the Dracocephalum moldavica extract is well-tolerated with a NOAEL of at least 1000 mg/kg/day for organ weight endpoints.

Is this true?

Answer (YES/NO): NO